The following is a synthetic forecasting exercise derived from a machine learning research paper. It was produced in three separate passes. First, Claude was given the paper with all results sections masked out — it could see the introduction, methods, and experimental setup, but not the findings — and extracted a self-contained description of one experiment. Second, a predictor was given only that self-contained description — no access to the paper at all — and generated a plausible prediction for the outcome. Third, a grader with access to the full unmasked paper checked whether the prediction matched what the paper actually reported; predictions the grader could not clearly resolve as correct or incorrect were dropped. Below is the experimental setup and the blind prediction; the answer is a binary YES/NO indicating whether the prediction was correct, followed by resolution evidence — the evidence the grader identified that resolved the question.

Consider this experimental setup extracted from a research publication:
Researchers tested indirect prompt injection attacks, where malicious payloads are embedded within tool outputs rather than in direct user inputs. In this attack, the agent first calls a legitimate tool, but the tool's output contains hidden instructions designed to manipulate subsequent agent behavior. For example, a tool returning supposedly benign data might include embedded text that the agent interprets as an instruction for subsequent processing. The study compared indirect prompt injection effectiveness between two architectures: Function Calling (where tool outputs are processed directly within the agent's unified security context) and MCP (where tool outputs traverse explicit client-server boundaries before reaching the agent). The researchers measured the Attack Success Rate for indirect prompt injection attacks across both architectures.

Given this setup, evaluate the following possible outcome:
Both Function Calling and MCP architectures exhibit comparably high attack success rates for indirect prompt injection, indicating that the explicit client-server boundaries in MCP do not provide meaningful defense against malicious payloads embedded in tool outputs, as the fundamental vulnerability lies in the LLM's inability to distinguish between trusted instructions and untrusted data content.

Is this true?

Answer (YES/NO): NO